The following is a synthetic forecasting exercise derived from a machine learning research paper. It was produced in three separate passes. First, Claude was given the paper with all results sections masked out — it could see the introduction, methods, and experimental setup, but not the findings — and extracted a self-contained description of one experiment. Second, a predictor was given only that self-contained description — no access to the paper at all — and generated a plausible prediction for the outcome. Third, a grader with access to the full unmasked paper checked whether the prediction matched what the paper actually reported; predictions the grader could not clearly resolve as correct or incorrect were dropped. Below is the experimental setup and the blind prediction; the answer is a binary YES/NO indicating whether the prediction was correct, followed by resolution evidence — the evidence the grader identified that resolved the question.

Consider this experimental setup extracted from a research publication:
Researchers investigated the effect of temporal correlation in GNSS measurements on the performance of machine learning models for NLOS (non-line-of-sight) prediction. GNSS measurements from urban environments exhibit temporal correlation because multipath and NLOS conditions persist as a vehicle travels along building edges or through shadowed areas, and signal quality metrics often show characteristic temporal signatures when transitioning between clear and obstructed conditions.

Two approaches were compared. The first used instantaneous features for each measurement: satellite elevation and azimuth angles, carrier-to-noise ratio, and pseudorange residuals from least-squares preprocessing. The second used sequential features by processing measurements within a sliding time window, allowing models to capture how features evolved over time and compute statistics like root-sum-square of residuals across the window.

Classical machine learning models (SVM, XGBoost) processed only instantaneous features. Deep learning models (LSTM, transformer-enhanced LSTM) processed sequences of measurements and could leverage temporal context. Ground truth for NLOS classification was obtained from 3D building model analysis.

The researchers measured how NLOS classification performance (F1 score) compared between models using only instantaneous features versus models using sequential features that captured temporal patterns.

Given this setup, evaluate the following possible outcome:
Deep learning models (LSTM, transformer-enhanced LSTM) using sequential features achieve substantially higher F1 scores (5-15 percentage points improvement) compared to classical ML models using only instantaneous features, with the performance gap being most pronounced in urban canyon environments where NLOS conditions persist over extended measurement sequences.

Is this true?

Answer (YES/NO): NO